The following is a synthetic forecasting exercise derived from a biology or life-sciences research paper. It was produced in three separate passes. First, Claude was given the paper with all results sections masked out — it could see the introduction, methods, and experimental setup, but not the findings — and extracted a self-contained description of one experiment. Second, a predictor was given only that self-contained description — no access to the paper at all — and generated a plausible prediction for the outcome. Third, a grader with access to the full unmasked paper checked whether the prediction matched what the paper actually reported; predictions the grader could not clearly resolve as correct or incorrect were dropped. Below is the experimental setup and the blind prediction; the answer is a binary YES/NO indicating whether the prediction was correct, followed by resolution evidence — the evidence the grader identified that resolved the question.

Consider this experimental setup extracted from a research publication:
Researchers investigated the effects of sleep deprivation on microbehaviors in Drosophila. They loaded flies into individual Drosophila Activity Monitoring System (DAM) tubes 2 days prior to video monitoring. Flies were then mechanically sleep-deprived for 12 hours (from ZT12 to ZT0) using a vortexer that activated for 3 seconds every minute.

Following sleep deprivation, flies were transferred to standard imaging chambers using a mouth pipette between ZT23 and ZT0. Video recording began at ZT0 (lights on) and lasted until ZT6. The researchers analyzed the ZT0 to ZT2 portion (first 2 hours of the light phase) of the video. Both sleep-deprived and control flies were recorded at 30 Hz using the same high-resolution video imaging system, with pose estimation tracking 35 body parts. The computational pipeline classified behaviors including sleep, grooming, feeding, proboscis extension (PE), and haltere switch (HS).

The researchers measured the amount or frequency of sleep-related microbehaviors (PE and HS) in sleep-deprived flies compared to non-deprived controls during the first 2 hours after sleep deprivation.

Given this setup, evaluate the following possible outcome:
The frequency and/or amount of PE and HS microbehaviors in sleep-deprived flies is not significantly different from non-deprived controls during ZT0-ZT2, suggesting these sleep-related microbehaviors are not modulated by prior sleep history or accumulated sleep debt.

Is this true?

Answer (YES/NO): NO